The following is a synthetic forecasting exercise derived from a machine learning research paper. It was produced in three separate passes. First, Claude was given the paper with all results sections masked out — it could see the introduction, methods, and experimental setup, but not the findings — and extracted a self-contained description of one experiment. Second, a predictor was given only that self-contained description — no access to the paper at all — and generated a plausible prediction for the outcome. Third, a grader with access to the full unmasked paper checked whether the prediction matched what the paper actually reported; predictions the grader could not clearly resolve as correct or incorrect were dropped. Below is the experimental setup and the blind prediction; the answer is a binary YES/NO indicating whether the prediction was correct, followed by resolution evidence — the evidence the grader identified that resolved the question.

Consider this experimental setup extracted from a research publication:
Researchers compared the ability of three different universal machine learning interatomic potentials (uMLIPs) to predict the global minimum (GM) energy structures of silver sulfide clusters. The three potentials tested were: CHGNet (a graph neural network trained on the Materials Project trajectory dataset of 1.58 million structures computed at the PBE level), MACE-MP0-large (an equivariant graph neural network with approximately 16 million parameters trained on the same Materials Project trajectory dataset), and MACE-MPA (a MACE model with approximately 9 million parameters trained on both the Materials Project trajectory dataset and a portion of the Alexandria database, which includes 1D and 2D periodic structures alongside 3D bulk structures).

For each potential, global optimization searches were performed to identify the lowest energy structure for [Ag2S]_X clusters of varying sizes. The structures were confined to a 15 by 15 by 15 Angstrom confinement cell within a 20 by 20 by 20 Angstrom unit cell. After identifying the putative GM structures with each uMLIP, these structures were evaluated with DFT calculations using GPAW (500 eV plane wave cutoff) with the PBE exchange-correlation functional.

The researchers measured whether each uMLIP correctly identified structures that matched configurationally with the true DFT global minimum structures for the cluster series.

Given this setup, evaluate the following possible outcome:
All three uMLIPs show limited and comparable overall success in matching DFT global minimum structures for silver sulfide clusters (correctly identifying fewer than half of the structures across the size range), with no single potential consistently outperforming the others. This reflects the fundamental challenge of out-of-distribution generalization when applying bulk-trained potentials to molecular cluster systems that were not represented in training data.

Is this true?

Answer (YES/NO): NO